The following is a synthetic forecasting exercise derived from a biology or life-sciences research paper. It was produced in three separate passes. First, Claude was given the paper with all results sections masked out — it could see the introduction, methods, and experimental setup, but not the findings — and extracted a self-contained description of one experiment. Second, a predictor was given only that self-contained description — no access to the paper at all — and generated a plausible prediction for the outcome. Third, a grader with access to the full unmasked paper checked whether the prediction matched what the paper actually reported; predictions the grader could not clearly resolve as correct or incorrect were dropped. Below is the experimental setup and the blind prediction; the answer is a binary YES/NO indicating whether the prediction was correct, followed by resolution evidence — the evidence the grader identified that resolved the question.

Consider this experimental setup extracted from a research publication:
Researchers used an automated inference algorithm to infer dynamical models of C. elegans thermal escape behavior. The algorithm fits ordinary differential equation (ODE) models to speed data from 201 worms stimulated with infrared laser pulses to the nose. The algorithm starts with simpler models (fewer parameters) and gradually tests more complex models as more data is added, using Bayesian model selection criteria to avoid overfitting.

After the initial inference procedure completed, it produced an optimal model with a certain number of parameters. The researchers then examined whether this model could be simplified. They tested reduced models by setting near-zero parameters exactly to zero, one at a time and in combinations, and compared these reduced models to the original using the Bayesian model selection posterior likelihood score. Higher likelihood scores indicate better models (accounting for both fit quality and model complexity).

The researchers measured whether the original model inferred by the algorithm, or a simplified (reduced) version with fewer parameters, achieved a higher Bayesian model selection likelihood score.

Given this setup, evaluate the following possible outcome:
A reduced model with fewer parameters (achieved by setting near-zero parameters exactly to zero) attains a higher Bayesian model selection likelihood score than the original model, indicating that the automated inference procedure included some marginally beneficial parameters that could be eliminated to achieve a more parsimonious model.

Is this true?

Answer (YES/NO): YES